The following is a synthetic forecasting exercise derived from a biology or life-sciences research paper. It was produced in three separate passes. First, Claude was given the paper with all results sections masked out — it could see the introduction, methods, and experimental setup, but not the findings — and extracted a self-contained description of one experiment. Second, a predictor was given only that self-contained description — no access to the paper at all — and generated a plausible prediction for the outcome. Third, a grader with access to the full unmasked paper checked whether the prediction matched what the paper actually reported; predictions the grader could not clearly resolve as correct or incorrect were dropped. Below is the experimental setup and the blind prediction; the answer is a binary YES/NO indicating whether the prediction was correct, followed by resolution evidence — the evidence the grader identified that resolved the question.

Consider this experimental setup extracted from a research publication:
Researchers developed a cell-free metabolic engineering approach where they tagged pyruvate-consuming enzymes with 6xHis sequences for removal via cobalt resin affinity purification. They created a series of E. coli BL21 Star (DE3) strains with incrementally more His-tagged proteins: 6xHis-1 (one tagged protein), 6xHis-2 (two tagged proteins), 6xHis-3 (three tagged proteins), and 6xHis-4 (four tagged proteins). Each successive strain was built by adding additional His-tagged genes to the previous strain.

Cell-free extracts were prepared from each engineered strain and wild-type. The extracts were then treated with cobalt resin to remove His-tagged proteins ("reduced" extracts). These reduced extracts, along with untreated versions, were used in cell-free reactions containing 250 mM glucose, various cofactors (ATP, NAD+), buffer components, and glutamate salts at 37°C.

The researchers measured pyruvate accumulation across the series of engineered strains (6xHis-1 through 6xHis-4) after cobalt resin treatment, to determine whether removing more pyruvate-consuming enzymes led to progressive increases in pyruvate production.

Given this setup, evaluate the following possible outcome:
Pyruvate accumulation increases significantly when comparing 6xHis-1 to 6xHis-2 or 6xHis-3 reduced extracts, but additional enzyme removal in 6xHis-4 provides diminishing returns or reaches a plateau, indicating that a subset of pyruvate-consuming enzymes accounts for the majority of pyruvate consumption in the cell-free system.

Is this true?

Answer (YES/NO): YES